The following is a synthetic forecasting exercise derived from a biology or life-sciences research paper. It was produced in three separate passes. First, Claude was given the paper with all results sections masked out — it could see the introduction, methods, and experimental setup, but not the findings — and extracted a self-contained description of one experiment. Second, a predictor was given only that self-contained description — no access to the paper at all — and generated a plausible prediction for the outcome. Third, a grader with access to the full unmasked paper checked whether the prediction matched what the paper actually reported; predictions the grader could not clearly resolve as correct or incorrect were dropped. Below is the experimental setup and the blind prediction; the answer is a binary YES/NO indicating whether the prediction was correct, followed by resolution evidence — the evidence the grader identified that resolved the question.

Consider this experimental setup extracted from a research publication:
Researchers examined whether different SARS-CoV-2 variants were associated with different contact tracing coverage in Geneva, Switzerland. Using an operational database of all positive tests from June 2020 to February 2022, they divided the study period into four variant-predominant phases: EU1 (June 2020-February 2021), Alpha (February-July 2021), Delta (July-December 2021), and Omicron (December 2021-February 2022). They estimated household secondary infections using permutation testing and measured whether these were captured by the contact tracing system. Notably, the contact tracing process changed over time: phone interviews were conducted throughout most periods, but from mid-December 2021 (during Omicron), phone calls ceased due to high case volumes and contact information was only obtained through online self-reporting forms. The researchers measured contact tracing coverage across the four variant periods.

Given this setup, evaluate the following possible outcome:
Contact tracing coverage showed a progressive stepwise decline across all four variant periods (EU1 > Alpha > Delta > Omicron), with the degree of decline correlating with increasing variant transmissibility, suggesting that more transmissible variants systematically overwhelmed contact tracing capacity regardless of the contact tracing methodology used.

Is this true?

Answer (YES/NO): NO